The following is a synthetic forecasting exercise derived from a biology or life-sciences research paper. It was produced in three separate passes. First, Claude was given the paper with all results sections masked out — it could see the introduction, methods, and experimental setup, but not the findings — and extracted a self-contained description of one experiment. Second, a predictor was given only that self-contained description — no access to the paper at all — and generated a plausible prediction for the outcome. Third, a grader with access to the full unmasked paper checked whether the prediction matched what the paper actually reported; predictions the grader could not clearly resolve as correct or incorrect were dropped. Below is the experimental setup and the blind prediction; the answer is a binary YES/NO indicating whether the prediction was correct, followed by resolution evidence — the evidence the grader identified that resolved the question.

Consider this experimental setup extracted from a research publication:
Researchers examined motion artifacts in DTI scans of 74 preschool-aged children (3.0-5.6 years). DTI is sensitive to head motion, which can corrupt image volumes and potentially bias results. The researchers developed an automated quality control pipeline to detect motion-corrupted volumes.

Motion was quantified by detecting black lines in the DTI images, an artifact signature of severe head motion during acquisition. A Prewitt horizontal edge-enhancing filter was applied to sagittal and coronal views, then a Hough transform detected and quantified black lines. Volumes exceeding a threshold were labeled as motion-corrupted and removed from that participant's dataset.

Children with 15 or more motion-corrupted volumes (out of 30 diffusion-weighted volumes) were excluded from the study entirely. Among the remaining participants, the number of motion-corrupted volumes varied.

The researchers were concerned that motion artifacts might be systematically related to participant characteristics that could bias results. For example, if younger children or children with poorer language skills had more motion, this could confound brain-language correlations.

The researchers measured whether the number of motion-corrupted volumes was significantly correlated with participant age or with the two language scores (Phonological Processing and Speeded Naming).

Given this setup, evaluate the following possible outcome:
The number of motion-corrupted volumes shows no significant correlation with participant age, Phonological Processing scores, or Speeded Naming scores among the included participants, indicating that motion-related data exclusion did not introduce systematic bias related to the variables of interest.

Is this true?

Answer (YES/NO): YES